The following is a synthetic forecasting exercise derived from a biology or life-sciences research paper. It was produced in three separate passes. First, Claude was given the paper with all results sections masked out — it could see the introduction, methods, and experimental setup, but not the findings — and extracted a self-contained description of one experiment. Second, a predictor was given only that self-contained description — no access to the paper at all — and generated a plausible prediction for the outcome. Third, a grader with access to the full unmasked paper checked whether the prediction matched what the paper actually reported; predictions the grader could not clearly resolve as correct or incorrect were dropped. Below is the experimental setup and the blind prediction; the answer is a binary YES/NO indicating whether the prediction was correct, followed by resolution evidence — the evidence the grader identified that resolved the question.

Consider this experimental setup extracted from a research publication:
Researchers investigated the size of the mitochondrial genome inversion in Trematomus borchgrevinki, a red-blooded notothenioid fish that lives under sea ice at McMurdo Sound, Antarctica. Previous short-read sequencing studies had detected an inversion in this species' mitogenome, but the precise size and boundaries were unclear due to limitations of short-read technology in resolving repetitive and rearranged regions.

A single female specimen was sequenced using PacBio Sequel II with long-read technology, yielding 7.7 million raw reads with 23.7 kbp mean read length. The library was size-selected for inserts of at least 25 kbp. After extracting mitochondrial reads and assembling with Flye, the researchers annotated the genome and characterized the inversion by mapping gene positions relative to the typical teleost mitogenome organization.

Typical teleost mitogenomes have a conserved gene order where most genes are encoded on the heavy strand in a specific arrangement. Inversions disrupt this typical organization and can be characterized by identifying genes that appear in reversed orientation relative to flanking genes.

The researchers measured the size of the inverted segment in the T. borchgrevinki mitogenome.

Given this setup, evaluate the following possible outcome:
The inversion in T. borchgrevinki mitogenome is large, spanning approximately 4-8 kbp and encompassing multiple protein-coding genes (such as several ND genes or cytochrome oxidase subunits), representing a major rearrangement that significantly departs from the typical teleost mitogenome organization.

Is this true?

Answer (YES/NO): NO